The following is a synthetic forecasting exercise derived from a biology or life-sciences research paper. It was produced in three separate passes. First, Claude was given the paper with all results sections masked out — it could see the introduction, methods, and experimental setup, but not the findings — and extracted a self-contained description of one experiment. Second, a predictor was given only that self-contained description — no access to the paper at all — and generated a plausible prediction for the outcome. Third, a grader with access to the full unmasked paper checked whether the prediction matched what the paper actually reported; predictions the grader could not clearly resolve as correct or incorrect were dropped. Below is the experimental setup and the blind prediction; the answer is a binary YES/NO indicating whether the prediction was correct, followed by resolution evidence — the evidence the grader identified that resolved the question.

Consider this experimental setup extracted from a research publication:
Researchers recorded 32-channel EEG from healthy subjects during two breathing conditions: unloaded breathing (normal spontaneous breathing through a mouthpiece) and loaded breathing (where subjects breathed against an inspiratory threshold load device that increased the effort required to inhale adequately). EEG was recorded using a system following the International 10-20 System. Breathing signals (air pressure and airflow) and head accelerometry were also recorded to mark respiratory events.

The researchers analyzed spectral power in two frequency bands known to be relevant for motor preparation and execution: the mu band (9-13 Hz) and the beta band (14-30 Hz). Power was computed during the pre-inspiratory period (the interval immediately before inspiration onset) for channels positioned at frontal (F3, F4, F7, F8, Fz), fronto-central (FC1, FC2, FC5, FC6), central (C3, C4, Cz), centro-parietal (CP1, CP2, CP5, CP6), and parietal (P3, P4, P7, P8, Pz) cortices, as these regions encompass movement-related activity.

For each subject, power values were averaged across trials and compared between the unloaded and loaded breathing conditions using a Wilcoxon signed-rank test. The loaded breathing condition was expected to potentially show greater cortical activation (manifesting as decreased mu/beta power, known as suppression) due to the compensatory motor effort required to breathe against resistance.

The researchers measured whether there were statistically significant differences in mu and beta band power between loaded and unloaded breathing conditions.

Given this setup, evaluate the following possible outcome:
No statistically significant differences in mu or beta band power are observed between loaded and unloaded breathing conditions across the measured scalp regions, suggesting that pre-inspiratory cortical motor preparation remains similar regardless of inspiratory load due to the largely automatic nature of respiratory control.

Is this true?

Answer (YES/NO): NO